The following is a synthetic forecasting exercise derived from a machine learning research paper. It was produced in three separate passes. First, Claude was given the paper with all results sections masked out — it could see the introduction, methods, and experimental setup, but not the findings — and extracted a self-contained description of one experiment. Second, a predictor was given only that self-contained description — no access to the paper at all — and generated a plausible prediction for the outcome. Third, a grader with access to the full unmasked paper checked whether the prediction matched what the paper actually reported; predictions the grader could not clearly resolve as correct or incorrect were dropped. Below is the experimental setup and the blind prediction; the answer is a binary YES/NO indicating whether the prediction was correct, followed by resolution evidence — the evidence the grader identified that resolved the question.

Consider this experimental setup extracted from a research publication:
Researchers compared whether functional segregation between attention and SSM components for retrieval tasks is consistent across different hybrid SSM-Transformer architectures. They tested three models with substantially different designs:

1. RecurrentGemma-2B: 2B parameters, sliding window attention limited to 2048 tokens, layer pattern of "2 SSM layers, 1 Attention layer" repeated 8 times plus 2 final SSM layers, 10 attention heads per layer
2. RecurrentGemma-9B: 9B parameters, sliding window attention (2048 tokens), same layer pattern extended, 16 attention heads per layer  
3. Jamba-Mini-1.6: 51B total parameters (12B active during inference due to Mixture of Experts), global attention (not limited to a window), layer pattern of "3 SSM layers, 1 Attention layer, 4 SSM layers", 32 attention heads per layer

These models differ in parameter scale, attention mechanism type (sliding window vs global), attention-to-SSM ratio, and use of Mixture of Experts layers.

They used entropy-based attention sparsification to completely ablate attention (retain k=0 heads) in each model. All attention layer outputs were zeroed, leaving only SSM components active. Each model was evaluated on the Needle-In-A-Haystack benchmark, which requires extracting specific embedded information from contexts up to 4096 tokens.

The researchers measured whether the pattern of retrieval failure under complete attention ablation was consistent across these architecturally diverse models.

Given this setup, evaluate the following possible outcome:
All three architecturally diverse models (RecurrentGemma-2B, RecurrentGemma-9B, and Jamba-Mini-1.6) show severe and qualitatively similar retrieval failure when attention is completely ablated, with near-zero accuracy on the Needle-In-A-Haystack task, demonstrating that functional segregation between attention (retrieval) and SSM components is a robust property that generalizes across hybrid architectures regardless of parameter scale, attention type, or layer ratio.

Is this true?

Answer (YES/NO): YES